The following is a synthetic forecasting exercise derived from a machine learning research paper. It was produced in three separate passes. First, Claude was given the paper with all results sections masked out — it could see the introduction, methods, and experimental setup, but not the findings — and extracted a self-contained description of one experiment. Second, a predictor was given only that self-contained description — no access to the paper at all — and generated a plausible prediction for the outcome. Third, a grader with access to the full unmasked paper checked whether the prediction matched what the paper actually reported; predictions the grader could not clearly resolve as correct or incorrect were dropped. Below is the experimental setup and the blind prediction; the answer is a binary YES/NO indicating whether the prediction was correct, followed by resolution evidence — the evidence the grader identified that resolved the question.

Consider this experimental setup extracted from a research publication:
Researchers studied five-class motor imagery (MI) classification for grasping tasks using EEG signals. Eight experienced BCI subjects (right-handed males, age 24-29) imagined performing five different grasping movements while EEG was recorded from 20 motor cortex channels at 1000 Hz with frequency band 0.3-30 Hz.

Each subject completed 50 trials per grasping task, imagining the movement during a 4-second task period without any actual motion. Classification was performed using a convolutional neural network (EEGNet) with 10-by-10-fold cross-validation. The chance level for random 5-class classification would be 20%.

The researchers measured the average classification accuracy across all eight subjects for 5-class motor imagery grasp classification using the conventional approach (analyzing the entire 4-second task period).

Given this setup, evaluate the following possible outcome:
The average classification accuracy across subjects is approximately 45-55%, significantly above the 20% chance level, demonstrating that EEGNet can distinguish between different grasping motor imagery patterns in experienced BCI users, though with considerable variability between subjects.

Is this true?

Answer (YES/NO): NO